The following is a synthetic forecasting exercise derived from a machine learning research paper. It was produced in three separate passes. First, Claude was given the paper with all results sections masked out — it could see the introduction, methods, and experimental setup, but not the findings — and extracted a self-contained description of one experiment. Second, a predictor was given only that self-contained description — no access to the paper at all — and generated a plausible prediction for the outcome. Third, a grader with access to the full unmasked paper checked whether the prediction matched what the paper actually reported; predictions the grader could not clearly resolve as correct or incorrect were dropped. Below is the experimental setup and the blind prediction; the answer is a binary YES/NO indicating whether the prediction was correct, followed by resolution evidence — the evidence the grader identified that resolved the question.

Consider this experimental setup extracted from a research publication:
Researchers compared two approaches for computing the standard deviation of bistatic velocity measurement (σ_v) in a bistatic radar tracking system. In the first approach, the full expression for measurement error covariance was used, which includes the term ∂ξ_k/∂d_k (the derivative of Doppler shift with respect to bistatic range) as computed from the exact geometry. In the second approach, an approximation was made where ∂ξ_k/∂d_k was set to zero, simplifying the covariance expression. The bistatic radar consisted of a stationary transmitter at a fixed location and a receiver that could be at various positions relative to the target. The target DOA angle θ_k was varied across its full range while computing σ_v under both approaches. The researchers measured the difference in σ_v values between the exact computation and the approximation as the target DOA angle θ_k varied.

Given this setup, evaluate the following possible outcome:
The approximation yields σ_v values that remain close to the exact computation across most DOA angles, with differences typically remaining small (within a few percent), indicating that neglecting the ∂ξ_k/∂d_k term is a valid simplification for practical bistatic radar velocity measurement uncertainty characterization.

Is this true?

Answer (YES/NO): YES